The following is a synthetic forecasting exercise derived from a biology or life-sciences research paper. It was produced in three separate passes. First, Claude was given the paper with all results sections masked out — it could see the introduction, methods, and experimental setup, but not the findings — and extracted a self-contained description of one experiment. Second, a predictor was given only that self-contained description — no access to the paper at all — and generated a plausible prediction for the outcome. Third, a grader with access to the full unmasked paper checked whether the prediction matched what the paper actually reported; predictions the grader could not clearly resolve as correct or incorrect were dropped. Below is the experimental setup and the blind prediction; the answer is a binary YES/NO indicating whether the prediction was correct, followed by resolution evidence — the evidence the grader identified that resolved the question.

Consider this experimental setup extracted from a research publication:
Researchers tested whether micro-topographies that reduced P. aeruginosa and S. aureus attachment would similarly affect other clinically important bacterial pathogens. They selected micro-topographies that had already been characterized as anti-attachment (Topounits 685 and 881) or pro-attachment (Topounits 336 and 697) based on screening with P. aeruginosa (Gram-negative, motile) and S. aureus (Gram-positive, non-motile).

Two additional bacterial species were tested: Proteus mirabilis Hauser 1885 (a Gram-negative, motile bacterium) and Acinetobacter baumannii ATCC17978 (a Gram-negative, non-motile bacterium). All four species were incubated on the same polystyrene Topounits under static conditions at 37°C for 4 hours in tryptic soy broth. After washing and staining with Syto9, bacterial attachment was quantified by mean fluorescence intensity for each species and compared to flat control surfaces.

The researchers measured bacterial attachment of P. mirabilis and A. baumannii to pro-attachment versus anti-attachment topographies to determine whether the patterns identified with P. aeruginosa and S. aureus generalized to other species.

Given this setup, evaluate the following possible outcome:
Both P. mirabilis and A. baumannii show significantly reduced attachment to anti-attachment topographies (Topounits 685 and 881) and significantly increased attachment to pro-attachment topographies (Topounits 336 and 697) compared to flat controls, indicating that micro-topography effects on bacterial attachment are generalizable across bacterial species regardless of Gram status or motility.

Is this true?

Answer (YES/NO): NO